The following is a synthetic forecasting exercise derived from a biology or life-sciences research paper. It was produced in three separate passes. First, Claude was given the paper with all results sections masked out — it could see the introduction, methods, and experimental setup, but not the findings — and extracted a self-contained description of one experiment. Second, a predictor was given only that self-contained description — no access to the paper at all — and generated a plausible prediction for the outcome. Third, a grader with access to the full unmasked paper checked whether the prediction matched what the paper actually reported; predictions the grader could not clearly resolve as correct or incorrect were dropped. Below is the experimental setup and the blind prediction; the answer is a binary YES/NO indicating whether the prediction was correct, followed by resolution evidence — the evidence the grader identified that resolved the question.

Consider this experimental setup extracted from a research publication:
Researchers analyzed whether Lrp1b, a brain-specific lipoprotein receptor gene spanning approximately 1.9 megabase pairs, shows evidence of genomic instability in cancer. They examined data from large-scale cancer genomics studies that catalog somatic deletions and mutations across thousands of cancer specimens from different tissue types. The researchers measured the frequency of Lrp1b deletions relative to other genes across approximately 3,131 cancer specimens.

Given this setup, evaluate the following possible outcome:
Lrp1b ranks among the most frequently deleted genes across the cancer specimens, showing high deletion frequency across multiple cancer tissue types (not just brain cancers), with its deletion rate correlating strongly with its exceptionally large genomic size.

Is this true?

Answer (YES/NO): NO